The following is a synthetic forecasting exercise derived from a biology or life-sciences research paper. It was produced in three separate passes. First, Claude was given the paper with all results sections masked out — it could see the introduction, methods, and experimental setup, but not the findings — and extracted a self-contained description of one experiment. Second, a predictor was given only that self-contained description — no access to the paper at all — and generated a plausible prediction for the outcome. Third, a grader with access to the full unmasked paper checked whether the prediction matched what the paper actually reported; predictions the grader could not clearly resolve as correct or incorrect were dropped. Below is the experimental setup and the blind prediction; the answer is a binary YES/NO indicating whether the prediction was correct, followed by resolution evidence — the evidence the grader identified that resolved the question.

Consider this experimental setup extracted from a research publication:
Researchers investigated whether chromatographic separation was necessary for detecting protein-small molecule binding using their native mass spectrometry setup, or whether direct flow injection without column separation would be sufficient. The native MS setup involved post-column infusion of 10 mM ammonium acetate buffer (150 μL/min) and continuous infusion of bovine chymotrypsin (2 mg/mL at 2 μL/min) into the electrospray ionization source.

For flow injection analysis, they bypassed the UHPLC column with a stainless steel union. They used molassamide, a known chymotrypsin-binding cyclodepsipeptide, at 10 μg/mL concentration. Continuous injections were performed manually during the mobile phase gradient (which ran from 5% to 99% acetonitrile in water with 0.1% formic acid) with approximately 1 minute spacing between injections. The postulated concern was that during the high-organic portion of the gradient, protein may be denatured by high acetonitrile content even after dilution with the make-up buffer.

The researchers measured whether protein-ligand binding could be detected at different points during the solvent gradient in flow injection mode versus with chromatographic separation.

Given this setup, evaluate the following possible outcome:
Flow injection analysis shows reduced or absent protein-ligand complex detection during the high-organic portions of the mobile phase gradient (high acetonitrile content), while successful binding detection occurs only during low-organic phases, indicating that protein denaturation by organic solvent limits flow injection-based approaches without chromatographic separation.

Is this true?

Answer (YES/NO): NO